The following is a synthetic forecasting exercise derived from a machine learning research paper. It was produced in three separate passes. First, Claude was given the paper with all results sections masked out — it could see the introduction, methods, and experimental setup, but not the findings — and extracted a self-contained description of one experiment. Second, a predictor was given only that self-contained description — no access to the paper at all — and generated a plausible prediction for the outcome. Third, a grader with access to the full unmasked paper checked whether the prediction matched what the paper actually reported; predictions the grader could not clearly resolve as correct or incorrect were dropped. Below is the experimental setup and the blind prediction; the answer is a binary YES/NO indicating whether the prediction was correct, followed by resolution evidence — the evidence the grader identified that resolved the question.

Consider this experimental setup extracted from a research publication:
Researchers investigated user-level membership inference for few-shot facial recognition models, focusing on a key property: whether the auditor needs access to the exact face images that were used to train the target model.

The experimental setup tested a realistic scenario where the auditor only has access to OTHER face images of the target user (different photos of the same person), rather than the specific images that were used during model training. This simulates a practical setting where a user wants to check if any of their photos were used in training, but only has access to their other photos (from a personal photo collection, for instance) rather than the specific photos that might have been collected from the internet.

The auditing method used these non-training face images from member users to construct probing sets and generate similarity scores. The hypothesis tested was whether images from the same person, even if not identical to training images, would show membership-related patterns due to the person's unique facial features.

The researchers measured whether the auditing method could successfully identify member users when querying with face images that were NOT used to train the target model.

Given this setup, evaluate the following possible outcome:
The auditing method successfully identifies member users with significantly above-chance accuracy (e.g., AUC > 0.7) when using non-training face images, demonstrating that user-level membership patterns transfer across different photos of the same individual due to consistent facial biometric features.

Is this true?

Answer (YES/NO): YES